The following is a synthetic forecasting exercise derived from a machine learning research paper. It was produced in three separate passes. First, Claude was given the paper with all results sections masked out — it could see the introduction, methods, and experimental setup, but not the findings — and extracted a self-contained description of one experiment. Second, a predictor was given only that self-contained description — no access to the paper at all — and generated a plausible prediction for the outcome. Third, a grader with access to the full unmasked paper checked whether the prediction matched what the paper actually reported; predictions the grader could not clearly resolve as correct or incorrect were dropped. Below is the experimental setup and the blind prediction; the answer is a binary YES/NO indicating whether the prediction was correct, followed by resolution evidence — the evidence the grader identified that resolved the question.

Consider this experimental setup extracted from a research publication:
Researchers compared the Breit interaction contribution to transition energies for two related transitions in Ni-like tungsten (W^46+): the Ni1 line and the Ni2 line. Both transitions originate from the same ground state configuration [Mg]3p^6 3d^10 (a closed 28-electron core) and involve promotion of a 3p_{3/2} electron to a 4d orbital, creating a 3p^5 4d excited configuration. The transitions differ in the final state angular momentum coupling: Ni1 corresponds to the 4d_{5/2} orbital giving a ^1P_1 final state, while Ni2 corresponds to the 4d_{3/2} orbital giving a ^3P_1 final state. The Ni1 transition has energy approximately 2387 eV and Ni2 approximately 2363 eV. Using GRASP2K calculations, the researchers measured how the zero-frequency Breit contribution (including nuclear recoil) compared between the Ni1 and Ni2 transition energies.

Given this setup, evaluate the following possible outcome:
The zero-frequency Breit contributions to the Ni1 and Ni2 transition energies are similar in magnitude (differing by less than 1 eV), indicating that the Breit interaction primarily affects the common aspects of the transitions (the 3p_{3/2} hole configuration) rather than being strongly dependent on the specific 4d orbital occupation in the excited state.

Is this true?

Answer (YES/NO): YES